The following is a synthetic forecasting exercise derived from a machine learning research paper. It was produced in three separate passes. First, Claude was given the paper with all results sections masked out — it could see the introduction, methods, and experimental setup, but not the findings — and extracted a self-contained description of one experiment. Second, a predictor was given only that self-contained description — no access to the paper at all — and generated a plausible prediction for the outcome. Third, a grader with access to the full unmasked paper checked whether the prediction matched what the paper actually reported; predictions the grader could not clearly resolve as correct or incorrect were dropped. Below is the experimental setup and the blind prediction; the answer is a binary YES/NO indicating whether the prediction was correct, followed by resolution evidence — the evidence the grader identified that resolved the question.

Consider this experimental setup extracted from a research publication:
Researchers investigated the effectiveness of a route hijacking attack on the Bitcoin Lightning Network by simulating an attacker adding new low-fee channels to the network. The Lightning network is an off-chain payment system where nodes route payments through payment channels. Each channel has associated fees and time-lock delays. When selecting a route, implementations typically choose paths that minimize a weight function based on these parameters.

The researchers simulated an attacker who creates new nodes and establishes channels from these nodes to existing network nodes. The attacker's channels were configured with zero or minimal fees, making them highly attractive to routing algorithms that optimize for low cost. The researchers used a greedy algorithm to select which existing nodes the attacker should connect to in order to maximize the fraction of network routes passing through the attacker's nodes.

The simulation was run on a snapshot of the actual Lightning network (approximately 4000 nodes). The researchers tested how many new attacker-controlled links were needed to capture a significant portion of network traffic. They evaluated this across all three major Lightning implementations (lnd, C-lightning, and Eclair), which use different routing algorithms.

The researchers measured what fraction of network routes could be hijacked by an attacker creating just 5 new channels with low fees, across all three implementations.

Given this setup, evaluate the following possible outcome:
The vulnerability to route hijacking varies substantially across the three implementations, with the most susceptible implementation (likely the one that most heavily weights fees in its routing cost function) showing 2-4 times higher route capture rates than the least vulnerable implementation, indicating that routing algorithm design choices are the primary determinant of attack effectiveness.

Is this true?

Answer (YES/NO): NO